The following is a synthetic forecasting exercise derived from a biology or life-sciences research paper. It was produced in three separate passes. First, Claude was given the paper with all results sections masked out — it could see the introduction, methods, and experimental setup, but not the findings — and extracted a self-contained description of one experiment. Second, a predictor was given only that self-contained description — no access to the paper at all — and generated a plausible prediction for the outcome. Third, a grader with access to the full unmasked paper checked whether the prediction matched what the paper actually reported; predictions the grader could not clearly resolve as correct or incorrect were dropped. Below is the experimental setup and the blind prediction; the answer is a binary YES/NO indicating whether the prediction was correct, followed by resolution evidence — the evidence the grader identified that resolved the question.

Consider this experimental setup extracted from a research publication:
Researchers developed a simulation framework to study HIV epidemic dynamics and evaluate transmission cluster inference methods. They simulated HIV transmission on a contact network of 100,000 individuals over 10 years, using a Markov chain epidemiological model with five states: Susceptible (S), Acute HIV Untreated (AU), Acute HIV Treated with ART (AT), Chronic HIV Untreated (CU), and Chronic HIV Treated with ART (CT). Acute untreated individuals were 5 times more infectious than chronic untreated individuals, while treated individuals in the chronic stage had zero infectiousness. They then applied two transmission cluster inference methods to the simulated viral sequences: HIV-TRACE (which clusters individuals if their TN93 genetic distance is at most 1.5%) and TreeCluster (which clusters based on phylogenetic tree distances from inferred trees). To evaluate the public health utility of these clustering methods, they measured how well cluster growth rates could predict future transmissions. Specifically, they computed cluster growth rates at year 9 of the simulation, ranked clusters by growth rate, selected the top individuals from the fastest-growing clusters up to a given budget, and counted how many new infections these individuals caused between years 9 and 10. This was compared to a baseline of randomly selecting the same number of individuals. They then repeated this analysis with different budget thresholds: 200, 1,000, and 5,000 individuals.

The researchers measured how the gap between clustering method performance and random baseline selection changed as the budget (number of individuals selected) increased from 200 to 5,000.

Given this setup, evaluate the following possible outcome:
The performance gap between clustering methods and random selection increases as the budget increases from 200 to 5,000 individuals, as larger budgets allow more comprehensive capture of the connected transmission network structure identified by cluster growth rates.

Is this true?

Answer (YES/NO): NO